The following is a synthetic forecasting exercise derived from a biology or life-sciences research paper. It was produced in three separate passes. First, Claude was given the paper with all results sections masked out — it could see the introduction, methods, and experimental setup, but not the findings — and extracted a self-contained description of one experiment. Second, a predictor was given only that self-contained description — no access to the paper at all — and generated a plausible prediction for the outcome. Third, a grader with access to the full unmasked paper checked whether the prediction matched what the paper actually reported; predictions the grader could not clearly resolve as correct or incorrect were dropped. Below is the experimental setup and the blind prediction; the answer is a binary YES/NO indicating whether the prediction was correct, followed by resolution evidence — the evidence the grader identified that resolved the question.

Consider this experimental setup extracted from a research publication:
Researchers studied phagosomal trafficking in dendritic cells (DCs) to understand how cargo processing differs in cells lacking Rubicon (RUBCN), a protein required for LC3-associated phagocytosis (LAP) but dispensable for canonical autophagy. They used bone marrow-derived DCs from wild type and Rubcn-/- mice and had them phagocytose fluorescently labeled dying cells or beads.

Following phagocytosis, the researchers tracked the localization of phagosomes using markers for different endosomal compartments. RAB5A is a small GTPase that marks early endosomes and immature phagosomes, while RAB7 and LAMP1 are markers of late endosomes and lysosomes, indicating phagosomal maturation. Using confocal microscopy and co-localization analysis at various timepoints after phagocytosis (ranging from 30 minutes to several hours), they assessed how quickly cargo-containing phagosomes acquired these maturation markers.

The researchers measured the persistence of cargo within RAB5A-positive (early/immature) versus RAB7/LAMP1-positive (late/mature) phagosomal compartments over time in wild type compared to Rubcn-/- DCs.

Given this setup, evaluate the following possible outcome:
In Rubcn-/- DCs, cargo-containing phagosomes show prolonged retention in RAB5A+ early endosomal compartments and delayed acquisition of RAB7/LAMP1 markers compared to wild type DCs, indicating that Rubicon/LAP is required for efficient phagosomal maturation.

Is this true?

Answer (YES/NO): YES